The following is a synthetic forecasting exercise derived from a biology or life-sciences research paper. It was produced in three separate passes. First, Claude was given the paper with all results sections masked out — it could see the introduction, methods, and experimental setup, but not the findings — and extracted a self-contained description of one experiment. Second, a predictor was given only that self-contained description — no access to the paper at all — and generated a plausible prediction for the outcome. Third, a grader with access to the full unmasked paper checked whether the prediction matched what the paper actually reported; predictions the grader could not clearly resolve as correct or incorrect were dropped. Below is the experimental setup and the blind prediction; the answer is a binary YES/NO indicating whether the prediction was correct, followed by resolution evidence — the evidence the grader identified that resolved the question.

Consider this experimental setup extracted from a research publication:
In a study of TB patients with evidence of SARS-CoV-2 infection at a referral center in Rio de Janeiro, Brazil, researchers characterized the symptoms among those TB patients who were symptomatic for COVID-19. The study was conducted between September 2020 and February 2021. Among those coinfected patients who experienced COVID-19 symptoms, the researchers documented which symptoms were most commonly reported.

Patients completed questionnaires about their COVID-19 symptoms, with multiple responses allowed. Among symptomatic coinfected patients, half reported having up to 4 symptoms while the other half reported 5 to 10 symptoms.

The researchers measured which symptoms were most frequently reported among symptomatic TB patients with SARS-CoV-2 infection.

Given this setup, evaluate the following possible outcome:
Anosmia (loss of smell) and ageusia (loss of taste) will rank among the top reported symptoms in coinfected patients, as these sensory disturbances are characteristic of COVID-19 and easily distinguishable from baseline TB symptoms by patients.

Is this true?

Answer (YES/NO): NO